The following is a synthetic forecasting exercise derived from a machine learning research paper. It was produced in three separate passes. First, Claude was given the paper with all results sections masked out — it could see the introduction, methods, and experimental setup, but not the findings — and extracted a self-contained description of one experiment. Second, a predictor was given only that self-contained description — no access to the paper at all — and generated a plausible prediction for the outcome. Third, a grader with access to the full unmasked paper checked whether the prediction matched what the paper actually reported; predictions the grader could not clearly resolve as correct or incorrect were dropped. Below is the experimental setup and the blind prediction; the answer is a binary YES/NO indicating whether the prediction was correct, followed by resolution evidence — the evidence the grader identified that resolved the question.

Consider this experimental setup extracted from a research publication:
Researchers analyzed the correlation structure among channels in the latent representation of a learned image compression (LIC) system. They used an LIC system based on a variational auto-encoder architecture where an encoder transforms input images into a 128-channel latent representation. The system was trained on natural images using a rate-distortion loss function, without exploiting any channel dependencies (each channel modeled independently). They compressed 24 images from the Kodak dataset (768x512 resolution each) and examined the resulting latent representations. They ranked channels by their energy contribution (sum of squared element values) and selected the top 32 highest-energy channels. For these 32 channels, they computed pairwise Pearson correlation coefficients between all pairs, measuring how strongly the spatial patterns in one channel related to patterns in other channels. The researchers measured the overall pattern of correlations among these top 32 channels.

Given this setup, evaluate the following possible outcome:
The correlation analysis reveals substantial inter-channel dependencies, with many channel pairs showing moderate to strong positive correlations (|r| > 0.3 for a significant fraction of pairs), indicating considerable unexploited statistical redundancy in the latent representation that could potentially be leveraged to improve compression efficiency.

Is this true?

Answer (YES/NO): NO